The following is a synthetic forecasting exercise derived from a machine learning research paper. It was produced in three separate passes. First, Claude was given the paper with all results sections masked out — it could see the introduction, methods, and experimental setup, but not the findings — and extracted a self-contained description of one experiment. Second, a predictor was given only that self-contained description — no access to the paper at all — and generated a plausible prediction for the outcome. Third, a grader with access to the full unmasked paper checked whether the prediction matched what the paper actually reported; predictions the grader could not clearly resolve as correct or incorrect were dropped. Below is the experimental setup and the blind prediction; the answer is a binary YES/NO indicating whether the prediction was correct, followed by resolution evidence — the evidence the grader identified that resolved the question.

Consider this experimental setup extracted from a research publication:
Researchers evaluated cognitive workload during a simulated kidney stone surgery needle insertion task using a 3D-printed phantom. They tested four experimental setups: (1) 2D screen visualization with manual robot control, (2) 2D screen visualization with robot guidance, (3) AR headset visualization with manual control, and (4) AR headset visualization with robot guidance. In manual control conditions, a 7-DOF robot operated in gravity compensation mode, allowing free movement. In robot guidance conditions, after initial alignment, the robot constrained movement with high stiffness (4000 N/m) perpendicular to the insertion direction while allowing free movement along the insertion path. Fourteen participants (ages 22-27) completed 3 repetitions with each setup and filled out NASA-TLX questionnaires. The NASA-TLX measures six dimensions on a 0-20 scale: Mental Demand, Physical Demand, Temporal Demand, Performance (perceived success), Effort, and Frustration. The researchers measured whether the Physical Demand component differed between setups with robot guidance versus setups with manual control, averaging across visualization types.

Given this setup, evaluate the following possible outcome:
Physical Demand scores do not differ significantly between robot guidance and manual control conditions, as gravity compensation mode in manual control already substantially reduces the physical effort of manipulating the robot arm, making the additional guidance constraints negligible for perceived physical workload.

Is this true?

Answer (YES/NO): NO